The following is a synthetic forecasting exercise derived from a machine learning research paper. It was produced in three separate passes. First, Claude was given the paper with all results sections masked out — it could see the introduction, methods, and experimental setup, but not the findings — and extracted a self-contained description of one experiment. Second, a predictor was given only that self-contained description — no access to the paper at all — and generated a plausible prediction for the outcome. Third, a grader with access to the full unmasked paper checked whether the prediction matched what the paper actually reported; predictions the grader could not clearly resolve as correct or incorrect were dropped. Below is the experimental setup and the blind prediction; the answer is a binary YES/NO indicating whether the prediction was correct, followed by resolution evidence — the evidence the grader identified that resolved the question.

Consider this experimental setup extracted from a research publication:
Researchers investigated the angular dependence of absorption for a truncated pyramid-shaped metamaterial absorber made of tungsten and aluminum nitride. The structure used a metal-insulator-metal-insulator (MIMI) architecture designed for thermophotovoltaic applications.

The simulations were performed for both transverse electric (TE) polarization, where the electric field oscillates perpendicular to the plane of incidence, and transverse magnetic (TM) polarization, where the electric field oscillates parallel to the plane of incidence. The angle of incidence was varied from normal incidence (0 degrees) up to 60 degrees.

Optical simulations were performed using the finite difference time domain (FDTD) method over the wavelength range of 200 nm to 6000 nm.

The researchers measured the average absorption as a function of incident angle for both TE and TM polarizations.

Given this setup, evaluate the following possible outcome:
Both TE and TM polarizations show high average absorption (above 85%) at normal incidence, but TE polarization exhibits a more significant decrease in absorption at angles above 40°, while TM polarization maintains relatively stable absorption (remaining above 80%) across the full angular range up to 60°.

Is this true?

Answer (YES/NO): NO